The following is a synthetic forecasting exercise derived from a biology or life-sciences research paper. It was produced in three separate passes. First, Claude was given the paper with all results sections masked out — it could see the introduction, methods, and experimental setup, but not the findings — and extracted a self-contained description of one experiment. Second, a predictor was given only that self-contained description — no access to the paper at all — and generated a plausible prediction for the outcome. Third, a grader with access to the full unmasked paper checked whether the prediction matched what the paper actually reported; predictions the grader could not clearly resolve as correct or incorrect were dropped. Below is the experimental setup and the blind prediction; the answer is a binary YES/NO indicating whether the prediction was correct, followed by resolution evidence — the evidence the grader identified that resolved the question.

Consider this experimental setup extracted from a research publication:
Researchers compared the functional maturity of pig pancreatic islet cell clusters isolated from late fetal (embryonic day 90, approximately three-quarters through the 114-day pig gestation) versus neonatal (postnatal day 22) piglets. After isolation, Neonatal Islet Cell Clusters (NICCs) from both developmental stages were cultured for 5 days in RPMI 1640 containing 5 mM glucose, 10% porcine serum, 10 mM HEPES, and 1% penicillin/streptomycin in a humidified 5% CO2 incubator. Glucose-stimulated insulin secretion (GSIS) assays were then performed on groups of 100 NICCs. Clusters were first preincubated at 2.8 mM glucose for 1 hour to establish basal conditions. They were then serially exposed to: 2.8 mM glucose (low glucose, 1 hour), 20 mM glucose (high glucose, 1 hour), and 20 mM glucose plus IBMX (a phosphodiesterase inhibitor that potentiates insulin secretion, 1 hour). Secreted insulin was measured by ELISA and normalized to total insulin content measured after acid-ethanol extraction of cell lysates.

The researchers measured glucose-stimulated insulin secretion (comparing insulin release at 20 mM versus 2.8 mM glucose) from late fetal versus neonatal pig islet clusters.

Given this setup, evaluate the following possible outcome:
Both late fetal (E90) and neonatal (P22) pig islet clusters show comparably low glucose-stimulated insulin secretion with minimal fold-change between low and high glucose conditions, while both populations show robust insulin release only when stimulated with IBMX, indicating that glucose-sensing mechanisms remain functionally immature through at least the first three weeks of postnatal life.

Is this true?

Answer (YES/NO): NO